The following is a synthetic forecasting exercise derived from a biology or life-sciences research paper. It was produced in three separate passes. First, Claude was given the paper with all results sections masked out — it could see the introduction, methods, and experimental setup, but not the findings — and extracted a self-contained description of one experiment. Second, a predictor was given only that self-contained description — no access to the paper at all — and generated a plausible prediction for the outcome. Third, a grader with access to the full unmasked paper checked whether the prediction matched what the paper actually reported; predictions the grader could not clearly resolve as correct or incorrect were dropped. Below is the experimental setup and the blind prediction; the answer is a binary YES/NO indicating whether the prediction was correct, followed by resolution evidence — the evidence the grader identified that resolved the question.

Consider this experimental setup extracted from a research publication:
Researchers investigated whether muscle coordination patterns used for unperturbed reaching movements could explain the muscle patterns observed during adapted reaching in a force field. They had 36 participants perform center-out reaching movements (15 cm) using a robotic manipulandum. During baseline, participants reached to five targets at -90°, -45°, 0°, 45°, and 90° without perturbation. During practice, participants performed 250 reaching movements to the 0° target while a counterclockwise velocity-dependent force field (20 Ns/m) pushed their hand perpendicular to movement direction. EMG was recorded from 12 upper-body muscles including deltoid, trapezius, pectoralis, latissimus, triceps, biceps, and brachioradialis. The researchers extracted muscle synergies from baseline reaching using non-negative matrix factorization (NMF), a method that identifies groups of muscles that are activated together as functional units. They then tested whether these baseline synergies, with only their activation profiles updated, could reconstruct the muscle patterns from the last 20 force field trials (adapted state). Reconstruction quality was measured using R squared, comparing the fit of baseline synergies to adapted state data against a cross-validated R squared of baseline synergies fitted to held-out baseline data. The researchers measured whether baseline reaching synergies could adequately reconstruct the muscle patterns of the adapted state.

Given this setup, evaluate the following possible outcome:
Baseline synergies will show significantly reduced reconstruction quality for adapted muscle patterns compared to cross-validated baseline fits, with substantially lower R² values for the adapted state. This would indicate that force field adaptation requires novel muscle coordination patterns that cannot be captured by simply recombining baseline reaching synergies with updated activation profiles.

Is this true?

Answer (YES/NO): YES